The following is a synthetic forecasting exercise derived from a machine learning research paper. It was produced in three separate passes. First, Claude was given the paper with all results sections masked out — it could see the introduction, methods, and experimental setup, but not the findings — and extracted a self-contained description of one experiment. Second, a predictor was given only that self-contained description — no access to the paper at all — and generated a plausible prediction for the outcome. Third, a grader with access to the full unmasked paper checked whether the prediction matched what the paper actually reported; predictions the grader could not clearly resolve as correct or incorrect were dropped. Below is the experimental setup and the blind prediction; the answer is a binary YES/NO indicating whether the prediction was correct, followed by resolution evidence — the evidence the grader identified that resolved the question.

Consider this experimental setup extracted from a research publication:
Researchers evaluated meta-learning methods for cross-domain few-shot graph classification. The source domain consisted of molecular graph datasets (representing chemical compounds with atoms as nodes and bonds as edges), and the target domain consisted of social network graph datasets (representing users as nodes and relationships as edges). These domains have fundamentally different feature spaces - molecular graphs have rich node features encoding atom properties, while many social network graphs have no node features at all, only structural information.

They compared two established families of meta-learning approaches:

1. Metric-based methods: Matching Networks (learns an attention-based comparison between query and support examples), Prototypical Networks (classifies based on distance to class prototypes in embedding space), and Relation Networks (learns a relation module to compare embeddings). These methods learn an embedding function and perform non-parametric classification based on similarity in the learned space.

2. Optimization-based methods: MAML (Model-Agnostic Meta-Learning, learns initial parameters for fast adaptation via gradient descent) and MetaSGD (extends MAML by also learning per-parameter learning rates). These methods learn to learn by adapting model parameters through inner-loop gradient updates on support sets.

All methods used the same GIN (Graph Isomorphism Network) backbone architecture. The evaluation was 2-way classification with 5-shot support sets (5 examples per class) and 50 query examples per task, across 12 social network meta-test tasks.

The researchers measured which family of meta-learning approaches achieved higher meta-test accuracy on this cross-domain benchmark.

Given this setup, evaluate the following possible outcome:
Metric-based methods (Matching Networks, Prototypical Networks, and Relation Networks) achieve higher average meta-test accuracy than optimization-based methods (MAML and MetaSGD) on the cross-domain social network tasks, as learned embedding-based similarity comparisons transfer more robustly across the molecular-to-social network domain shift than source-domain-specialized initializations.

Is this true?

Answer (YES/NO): YES